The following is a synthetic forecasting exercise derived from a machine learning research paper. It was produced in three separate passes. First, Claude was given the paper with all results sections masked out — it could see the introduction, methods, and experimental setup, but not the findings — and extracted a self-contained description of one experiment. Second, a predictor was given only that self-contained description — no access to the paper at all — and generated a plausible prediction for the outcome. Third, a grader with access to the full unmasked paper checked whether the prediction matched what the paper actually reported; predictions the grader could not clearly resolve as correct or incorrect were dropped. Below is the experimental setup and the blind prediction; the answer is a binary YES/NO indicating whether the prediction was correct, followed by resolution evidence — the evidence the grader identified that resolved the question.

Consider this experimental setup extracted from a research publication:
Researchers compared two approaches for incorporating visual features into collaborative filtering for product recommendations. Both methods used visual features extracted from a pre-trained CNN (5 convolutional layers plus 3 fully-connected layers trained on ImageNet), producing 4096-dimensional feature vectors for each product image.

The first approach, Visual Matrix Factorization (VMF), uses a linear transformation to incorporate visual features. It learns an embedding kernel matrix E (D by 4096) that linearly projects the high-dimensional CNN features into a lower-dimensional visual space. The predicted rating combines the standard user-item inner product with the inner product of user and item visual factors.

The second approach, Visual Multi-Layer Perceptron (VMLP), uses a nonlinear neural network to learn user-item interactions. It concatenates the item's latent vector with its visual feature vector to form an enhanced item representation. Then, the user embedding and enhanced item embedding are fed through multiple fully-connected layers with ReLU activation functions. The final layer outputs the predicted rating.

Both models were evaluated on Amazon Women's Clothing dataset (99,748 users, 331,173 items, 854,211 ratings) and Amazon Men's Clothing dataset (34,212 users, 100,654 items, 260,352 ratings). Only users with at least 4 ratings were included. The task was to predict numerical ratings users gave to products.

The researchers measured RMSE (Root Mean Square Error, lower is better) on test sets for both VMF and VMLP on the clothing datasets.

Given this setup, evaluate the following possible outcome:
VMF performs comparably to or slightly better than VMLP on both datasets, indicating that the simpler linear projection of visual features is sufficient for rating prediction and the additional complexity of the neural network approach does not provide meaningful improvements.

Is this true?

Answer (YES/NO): NO